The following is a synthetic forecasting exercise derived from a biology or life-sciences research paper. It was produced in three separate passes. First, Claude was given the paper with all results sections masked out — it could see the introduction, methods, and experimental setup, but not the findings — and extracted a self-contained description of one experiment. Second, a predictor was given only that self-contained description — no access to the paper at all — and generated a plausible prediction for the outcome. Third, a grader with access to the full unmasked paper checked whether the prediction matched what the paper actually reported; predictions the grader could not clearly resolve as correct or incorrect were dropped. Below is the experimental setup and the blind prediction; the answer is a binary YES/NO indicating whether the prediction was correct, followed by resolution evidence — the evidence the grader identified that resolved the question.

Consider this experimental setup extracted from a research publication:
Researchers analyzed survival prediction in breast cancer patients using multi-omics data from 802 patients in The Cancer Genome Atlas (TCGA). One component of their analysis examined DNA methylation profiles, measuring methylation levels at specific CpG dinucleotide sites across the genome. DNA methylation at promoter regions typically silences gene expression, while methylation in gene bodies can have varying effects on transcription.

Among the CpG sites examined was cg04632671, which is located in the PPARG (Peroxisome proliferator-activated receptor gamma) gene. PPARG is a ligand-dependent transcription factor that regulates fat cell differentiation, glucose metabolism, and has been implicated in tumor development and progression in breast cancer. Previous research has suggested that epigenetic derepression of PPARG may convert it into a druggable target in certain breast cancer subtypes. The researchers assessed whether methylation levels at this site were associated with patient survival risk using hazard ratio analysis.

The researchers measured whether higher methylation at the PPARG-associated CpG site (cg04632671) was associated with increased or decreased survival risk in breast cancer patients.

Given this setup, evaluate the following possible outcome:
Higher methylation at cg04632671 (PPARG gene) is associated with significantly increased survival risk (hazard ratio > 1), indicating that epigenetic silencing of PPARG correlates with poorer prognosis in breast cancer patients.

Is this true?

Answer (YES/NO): YES